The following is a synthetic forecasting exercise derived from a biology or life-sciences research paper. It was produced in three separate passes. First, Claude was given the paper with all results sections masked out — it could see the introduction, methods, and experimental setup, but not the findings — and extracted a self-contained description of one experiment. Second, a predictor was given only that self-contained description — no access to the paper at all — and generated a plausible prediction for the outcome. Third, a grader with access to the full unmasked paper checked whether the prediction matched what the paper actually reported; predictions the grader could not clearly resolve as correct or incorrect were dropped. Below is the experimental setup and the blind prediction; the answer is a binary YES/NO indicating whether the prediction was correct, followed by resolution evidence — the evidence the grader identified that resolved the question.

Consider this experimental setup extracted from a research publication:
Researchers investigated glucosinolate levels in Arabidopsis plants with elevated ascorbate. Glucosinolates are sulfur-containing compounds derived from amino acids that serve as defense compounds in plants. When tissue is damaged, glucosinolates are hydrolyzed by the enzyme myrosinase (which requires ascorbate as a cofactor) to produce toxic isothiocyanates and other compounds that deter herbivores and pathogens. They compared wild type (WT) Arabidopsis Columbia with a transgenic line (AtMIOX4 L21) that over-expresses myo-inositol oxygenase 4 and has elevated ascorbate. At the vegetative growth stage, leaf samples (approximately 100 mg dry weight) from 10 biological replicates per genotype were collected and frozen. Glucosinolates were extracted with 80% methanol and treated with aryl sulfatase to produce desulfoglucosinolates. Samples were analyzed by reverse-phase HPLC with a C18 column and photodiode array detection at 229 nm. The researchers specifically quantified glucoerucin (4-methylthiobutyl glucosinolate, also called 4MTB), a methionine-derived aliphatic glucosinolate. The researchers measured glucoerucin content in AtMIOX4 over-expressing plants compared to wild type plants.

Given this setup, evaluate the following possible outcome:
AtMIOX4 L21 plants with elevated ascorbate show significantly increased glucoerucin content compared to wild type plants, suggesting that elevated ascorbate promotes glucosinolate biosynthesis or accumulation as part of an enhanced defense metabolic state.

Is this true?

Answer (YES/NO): YES